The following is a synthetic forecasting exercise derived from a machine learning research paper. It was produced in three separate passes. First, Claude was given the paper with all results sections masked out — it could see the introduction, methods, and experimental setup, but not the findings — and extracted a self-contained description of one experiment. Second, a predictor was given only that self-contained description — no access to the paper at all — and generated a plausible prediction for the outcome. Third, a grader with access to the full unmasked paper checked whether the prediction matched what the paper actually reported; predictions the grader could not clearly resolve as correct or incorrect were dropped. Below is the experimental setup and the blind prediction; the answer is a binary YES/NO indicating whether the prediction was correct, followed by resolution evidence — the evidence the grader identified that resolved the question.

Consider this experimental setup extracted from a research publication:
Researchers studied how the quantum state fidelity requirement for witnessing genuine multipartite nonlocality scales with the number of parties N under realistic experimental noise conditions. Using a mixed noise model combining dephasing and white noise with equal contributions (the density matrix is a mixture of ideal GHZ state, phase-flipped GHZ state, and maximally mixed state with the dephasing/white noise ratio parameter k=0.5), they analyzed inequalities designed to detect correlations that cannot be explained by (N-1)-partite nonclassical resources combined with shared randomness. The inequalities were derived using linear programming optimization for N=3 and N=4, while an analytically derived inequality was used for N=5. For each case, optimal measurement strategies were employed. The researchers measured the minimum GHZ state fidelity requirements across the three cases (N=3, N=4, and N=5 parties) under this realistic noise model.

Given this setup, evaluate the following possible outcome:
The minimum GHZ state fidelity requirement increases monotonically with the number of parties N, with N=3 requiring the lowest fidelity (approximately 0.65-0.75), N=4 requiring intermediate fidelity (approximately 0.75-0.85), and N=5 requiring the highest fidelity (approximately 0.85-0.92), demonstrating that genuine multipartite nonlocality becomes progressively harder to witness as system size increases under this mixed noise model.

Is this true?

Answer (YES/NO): NO